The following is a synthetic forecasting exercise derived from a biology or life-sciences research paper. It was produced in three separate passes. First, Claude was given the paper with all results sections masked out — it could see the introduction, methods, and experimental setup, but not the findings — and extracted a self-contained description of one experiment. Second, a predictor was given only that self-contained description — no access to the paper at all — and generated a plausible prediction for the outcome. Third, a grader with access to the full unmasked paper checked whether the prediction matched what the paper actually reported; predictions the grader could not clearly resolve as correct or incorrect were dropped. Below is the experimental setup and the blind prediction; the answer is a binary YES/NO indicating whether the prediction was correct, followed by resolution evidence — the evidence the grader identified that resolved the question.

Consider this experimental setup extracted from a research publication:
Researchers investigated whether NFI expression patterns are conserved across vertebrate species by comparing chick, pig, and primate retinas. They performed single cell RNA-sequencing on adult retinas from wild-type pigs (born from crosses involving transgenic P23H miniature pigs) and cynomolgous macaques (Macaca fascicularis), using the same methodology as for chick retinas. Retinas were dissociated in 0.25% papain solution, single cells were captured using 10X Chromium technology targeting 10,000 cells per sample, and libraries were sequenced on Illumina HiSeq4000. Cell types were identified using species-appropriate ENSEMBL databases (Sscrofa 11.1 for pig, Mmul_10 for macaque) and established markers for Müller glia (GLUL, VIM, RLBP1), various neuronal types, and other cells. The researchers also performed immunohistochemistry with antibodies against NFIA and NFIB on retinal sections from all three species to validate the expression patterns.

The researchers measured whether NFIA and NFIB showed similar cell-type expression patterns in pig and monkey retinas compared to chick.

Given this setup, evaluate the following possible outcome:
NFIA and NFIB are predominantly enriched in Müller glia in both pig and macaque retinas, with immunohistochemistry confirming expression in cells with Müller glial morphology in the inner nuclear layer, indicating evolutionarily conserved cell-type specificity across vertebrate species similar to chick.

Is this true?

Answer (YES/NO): YES